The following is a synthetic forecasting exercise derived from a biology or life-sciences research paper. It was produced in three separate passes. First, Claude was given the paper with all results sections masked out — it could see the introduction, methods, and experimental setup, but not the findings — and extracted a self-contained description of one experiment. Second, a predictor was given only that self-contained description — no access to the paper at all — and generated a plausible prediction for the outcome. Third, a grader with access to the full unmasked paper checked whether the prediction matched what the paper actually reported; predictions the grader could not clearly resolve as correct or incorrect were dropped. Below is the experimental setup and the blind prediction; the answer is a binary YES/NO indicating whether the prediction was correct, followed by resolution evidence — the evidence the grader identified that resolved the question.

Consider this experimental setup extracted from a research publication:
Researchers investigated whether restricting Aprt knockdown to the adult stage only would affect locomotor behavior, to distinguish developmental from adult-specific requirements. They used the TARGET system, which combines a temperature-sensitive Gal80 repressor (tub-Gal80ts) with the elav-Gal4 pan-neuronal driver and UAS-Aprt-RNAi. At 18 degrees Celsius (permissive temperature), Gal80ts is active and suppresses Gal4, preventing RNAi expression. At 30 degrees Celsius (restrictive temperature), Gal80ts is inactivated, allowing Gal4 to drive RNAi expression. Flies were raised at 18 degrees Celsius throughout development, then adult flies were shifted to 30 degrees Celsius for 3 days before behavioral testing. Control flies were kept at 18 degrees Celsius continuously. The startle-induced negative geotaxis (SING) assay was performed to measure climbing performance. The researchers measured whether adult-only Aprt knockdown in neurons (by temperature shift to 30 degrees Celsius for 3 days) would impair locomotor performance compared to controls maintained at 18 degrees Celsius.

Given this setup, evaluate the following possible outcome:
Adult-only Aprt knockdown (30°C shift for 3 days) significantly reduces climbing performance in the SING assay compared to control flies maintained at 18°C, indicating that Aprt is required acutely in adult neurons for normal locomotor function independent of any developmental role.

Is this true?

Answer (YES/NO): YES